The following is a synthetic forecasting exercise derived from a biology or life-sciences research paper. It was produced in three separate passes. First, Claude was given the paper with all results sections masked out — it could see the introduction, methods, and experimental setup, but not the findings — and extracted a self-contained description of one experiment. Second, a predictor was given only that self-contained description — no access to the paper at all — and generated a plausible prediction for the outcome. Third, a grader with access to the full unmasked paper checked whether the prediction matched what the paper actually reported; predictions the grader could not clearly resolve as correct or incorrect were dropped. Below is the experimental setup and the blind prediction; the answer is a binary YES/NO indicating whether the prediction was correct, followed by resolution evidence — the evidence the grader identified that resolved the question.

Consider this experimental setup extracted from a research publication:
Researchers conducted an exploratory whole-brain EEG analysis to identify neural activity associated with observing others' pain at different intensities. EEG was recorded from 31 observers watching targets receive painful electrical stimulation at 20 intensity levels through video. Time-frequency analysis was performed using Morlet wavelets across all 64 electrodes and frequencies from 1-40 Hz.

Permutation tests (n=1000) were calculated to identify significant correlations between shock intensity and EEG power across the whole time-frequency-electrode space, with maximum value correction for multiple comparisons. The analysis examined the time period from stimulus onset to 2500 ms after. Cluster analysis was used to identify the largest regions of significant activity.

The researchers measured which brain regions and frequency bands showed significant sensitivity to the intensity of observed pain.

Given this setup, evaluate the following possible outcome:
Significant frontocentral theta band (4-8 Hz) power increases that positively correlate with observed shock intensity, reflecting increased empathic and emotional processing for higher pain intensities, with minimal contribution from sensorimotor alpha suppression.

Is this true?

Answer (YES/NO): NO